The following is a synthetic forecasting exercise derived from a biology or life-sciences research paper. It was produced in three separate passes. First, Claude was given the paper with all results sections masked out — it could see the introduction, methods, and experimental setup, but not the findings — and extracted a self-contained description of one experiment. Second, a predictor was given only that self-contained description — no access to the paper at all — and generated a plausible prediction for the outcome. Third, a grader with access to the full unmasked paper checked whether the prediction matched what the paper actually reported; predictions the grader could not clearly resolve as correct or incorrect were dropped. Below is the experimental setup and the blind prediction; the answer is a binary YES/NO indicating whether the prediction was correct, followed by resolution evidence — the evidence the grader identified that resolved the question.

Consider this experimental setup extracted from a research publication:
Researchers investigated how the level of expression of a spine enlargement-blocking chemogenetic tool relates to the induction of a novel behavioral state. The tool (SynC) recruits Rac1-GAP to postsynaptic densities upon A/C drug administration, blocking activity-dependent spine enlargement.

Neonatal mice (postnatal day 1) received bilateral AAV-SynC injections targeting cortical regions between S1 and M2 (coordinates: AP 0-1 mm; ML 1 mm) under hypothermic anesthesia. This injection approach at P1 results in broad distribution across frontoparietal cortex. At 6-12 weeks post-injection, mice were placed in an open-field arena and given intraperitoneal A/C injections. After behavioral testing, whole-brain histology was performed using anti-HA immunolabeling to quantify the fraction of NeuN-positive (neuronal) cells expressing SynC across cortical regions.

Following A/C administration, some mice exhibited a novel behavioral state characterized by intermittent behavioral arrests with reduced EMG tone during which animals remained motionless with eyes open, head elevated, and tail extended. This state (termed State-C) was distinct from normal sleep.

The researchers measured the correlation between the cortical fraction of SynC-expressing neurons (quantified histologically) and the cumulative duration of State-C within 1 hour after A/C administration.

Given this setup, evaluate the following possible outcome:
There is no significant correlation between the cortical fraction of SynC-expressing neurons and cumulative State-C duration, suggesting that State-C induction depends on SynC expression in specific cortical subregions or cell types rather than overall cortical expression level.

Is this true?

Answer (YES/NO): NO